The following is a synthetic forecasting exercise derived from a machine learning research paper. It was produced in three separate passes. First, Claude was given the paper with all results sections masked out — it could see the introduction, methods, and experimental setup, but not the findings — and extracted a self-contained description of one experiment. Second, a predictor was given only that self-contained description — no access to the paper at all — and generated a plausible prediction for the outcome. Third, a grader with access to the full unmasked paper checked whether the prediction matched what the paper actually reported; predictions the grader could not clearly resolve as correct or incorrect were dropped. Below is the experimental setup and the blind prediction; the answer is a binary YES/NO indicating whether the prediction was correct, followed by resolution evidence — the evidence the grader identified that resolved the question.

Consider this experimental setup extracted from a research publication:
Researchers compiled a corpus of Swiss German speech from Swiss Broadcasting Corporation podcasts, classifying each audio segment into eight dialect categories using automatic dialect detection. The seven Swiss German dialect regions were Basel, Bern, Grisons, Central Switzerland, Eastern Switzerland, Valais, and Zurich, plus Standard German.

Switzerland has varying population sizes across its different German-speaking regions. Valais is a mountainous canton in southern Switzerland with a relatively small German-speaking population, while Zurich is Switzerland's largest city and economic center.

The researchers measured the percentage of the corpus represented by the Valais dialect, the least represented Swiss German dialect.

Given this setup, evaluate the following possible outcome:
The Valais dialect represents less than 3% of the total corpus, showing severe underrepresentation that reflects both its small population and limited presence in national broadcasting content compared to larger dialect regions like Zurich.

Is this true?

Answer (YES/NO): YES